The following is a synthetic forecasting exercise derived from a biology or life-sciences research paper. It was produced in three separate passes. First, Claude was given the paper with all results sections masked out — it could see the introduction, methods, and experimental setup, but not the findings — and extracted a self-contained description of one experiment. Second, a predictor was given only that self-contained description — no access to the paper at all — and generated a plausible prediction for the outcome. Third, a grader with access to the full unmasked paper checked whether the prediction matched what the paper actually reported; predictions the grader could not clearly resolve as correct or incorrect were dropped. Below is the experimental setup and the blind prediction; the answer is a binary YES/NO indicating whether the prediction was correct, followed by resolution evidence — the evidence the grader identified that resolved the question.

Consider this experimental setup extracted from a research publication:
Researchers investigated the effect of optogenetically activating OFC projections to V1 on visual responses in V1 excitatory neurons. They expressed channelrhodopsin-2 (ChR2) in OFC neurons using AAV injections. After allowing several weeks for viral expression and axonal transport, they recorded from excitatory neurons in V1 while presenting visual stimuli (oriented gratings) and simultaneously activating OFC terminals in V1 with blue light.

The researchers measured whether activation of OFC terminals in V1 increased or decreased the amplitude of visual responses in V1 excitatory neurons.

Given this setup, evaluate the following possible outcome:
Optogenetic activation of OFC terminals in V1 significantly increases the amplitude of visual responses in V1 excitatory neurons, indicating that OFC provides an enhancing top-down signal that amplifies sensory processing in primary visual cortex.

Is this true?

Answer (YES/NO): NO